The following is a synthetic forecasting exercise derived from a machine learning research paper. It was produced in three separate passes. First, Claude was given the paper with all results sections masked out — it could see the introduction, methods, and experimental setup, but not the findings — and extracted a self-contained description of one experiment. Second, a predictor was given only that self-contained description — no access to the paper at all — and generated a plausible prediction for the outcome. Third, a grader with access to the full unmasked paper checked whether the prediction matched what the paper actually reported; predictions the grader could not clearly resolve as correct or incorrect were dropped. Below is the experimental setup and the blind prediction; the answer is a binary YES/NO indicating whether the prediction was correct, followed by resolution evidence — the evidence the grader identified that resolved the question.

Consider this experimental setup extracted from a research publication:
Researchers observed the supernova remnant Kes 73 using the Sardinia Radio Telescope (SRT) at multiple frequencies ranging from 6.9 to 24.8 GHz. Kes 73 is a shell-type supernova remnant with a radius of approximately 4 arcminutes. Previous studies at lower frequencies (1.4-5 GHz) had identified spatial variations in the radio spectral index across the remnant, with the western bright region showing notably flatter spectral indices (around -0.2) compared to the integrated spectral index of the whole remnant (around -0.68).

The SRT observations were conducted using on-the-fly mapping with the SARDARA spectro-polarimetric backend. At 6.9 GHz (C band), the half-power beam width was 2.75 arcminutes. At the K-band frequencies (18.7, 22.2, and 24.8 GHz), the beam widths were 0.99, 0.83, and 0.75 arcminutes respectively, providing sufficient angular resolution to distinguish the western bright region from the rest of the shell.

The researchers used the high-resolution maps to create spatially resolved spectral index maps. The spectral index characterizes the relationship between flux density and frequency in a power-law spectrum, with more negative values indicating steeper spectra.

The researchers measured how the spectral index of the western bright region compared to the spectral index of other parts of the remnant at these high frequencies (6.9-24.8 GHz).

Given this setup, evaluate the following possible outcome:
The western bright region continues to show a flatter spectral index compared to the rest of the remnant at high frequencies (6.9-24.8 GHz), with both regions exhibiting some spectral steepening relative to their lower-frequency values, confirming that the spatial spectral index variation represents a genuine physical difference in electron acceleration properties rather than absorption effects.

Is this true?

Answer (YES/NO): NO